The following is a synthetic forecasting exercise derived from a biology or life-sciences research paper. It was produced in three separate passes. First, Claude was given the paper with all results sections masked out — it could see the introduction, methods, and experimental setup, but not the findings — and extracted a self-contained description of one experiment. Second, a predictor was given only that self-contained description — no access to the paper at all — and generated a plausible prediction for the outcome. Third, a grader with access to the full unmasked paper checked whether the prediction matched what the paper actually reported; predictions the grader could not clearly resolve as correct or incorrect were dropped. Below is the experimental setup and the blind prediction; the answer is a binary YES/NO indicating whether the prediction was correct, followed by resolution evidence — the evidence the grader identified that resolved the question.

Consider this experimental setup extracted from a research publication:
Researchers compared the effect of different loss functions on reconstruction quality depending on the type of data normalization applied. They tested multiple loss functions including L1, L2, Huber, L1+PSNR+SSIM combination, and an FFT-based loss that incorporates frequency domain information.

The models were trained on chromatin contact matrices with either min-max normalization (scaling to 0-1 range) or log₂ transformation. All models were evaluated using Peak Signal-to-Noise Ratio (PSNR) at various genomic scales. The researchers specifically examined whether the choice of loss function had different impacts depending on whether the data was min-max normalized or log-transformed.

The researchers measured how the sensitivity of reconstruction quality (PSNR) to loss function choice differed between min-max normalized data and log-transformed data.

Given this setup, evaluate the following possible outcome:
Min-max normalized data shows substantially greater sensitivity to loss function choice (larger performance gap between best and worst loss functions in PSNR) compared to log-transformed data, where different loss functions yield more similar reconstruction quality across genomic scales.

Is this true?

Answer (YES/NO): YES